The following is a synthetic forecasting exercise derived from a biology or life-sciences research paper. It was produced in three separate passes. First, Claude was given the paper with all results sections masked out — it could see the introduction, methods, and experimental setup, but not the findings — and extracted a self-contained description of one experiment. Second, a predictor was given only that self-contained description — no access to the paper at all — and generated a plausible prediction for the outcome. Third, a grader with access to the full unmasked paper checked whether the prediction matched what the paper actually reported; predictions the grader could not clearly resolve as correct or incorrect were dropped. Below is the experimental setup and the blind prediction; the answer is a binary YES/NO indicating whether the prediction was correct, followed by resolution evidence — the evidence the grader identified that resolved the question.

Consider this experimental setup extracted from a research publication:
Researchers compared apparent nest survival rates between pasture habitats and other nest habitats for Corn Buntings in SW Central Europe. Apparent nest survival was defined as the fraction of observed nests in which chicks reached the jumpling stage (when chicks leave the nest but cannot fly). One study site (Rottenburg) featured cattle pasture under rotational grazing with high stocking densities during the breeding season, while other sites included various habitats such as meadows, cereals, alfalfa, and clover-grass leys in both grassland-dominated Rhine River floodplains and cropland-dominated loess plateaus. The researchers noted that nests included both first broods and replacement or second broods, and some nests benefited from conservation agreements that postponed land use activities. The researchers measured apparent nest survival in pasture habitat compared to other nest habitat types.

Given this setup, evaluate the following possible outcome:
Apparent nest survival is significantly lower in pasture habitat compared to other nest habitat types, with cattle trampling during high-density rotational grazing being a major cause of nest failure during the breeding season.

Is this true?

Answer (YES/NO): NO